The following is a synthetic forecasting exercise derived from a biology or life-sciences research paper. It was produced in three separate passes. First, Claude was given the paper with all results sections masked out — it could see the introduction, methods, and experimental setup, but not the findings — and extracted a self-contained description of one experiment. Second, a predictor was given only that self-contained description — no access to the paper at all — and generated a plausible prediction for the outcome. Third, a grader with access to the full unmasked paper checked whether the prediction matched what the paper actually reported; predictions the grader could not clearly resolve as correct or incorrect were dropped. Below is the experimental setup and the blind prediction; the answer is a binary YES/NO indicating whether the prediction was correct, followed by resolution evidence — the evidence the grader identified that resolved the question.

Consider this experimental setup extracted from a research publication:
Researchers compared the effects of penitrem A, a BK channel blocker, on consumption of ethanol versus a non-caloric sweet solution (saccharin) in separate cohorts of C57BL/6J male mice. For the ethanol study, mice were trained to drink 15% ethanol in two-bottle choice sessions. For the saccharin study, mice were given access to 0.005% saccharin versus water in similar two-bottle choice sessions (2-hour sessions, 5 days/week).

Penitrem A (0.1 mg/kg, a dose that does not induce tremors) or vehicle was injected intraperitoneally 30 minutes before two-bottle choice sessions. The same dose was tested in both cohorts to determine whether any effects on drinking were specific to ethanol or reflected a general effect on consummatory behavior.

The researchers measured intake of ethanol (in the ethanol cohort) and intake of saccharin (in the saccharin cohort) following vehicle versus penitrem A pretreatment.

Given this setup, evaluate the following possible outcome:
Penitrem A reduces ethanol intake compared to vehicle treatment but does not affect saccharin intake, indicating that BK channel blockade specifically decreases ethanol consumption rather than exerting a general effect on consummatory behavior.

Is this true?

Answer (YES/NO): YES